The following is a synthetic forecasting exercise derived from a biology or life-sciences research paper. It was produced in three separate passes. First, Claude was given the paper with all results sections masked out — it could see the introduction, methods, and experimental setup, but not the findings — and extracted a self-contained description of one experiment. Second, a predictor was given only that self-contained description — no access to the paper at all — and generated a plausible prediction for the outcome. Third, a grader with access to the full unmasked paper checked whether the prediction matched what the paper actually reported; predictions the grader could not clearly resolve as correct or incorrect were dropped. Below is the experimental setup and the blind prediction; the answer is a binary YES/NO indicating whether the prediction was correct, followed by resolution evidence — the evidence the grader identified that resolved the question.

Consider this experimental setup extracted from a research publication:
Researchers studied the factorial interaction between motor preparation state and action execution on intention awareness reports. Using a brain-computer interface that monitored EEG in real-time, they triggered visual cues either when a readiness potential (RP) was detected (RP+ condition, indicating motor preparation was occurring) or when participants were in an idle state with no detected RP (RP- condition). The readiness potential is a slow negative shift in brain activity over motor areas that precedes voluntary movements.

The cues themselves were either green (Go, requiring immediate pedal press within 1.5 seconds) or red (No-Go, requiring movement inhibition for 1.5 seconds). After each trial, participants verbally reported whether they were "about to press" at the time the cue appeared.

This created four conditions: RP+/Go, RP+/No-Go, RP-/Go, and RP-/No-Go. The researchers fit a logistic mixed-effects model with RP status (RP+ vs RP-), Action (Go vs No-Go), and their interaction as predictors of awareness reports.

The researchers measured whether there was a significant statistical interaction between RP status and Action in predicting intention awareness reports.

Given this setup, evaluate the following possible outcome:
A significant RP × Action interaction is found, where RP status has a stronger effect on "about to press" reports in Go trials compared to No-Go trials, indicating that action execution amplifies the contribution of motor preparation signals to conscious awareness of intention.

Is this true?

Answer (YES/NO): NO